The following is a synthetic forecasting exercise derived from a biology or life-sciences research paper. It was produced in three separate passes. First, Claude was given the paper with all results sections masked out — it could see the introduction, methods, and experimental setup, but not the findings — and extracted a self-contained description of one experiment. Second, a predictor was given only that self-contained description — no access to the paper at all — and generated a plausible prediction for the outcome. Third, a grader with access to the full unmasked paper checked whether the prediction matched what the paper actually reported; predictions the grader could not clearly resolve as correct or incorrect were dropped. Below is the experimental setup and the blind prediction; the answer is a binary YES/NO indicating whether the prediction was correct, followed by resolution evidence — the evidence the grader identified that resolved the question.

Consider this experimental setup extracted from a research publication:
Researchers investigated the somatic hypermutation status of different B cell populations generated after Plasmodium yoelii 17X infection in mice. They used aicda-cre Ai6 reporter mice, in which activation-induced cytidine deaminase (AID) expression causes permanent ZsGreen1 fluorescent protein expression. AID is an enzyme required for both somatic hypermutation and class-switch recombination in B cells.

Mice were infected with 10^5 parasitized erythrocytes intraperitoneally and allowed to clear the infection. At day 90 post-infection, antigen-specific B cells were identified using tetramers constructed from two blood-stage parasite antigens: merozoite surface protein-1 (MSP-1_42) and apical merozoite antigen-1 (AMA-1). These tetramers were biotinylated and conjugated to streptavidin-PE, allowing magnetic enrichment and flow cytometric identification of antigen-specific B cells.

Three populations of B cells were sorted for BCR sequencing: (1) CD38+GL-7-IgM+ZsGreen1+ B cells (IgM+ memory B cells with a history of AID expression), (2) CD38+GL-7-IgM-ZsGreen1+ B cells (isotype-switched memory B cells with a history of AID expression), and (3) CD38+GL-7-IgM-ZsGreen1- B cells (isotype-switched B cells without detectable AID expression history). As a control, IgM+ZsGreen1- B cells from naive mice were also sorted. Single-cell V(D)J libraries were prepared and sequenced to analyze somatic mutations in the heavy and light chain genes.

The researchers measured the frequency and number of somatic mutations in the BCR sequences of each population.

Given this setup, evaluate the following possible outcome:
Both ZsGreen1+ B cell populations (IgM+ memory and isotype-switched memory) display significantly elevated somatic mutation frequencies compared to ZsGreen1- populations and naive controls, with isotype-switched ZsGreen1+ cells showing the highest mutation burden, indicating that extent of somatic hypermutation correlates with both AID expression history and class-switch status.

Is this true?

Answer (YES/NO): YES